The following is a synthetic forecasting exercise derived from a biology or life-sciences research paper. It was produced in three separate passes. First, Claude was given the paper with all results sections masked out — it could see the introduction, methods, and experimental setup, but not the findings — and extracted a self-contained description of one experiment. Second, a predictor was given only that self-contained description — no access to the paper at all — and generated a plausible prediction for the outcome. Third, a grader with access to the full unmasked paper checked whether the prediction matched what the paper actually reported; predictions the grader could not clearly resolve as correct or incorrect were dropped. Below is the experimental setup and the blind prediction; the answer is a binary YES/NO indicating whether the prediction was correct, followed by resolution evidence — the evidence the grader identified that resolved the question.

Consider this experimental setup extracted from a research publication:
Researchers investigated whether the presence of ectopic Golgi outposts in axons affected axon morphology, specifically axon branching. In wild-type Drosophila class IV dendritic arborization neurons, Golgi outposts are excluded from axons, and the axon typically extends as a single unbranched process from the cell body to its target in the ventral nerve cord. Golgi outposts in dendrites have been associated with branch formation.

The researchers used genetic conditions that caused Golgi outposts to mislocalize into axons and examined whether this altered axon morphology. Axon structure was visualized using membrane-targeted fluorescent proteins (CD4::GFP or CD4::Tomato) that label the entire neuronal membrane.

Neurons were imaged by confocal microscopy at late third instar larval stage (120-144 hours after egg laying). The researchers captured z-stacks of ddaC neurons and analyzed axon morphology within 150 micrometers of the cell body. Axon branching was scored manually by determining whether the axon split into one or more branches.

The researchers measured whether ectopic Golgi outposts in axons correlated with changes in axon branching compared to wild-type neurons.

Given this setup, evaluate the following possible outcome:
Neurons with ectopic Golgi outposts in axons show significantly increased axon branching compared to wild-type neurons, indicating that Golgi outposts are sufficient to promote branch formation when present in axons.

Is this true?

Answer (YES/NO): YES